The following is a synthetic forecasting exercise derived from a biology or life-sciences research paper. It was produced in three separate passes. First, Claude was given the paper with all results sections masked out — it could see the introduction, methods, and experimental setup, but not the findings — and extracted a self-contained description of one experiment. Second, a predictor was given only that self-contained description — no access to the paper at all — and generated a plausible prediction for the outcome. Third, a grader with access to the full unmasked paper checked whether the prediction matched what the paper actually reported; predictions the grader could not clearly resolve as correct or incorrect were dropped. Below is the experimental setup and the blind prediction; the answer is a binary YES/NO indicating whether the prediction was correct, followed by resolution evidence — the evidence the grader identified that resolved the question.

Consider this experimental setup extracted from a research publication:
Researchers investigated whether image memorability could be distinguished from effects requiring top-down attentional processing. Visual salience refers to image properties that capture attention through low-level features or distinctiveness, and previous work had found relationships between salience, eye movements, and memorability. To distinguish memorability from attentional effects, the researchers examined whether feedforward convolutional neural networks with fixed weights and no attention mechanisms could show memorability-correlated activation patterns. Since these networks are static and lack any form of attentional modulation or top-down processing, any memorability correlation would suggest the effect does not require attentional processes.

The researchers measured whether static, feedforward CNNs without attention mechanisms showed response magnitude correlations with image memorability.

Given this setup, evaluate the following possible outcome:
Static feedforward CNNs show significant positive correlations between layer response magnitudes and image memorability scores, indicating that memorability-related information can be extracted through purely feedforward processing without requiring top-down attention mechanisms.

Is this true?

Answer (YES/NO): YES